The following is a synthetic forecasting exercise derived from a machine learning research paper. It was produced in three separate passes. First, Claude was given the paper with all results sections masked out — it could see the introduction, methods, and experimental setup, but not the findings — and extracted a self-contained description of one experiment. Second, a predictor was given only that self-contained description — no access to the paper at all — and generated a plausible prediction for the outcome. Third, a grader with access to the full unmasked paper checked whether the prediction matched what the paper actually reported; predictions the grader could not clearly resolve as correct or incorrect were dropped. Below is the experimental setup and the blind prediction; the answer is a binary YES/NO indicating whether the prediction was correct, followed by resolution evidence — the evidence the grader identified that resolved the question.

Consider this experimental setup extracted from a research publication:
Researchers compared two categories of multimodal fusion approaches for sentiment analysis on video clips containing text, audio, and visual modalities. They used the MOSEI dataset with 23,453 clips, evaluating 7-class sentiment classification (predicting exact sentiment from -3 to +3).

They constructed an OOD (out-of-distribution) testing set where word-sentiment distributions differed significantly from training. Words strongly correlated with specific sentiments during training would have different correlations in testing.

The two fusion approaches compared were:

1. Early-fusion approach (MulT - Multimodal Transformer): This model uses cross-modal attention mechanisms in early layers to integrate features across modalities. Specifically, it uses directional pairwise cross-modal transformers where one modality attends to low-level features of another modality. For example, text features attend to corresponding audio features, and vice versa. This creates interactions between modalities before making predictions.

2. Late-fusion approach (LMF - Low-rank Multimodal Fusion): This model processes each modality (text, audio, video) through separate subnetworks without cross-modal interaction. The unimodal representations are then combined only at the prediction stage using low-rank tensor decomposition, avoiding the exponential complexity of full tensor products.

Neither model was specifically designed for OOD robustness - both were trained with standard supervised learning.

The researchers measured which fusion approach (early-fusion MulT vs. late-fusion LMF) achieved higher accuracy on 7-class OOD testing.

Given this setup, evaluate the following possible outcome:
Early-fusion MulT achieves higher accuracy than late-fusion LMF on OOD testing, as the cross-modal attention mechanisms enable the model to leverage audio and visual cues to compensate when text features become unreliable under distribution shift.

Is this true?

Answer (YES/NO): YES